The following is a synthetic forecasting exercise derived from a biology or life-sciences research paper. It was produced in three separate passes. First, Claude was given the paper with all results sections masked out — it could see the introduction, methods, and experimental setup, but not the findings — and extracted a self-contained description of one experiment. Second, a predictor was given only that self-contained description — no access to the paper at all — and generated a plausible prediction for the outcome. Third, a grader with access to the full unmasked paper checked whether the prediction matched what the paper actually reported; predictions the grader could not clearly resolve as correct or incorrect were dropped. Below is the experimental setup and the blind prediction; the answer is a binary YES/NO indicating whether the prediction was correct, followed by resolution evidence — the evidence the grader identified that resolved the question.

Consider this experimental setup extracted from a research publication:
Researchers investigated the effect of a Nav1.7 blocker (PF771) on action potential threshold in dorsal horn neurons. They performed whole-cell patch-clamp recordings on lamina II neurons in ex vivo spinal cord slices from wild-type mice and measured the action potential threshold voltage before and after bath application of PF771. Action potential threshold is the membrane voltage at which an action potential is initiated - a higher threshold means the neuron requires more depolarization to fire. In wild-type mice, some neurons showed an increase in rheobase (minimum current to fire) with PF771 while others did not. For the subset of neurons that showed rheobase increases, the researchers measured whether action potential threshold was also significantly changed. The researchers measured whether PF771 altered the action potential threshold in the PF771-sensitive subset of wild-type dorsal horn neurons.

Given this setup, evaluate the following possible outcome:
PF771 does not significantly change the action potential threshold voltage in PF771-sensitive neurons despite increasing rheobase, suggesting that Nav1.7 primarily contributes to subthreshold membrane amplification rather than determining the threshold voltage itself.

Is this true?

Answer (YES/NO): NO